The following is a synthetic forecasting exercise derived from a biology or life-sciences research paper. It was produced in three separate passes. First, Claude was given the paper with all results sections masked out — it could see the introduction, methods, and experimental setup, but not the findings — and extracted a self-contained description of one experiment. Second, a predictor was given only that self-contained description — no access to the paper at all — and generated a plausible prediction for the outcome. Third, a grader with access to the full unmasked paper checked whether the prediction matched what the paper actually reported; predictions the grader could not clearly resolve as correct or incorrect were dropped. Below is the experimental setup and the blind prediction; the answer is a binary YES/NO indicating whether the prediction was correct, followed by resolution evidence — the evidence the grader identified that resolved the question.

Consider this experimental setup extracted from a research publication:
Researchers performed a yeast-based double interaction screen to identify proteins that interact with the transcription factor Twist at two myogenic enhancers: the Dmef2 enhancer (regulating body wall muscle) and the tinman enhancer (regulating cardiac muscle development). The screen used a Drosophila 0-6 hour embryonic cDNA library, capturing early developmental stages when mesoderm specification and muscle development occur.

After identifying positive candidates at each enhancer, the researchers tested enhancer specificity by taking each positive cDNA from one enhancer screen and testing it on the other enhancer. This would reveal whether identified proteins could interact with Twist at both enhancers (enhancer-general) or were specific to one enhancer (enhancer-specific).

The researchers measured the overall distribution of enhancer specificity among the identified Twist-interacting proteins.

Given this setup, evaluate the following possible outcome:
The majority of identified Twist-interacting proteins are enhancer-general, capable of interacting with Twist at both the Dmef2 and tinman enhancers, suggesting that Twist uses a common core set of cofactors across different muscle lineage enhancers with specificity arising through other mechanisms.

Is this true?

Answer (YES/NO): YES